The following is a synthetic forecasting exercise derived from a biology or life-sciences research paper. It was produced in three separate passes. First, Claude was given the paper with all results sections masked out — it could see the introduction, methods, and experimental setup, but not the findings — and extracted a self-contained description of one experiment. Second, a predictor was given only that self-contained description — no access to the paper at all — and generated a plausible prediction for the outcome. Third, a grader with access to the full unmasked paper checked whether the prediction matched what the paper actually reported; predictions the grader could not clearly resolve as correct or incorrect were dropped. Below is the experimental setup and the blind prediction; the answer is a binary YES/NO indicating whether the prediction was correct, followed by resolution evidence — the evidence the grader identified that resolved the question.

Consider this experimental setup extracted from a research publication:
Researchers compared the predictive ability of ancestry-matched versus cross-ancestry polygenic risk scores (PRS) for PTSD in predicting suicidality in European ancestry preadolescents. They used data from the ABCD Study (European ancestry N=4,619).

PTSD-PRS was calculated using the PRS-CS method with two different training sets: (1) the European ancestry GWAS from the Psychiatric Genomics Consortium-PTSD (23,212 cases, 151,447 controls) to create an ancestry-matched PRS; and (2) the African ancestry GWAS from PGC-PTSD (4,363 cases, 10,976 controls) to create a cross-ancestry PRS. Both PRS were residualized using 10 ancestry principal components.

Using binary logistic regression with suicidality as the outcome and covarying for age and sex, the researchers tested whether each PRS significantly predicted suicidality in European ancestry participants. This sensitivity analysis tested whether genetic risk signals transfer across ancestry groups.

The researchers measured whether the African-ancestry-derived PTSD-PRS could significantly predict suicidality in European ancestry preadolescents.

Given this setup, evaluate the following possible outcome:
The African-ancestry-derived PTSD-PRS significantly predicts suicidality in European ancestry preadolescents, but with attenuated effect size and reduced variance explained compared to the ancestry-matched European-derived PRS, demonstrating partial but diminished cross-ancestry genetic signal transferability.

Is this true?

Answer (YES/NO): NO